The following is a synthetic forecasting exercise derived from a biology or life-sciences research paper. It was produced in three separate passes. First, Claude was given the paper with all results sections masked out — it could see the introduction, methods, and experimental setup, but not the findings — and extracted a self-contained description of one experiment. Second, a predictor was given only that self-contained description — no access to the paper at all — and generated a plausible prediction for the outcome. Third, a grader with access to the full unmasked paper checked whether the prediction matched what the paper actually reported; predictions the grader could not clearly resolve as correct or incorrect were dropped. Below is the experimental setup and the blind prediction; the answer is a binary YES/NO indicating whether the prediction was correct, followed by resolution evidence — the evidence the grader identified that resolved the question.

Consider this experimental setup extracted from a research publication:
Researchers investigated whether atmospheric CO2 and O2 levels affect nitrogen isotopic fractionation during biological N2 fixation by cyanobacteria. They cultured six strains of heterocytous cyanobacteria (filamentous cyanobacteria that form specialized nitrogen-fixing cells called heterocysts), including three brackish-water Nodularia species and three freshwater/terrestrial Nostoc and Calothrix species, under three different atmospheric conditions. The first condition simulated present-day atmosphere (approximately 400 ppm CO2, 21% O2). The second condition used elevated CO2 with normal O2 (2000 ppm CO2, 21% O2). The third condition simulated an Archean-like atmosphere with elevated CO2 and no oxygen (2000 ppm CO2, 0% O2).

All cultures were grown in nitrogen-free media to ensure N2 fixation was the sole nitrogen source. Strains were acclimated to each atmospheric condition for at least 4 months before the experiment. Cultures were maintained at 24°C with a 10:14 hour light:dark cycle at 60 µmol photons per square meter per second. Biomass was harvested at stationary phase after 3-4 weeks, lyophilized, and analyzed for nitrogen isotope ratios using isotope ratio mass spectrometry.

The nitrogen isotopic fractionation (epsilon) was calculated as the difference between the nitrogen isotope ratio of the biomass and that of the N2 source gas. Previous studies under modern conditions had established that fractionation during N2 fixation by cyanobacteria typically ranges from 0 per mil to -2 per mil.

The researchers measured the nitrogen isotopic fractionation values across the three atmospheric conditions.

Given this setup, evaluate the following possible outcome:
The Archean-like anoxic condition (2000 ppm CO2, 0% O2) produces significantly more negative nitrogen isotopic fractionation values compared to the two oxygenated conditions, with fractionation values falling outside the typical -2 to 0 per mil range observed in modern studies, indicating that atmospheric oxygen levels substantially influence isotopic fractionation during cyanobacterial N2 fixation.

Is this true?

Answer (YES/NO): NO